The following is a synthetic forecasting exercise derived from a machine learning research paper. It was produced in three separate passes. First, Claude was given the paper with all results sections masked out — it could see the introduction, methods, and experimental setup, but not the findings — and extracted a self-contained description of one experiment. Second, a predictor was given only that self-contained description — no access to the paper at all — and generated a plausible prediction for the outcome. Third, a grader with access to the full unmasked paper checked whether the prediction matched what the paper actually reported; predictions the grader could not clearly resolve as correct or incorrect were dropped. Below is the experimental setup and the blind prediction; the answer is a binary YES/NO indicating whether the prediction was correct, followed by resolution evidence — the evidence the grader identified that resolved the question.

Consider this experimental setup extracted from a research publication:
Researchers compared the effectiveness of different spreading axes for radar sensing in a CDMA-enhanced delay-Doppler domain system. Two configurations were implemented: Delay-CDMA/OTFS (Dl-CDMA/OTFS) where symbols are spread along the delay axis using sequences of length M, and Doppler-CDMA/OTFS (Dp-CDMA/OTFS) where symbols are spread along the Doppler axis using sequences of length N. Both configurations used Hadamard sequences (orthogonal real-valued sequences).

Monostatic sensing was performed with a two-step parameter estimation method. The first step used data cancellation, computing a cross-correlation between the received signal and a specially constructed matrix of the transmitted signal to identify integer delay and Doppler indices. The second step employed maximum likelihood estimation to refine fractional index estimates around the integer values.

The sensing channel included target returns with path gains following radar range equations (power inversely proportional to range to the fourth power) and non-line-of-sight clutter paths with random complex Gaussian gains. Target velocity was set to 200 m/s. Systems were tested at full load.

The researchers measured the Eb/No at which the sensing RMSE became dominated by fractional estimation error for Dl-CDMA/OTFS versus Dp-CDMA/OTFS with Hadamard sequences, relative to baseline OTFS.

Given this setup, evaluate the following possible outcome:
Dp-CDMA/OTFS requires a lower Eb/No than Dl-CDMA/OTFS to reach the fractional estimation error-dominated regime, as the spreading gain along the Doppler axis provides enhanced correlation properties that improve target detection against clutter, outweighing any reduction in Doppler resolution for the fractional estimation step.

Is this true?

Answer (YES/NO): NO